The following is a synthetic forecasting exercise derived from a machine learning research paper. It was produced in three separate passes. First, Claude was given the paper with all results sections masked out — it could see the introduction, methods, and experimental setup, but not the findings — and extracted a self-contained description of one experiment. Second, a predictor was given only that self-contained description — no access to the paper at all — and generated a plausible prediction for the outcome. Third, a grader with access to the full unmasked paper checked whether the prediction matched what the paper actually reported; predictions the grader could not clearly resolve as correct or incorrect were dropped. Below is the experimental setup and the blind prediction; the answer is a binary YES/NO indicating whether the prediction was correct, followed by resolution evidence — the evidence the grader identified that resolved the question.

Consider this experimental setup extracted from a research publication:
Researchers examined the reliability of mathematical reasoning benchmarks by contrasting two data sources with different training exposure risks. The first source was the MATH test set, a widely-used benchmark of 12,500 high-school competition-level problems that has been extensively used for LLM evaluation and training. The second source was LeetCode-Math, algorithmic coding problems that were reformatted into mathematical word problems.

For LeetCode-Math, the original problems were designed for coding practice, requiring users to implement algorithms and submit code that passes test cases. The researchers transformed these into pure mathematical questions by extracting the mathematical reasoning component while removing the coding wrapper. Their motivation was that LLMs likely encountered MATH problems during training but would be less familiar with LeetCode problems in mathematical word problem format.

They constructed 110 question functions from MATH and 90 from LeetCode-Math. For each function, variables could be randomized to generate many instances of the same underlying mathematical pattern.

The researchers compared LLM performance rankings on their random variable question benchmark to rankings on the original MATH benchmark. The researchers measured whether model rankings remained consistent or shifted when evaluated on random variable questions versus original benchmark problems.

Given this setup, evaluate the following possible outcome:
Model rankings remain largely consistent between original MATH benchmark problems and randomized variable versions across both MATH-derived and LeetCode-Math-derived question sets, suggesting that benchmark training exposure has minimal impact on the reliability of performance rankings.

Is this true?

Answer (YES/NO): NO